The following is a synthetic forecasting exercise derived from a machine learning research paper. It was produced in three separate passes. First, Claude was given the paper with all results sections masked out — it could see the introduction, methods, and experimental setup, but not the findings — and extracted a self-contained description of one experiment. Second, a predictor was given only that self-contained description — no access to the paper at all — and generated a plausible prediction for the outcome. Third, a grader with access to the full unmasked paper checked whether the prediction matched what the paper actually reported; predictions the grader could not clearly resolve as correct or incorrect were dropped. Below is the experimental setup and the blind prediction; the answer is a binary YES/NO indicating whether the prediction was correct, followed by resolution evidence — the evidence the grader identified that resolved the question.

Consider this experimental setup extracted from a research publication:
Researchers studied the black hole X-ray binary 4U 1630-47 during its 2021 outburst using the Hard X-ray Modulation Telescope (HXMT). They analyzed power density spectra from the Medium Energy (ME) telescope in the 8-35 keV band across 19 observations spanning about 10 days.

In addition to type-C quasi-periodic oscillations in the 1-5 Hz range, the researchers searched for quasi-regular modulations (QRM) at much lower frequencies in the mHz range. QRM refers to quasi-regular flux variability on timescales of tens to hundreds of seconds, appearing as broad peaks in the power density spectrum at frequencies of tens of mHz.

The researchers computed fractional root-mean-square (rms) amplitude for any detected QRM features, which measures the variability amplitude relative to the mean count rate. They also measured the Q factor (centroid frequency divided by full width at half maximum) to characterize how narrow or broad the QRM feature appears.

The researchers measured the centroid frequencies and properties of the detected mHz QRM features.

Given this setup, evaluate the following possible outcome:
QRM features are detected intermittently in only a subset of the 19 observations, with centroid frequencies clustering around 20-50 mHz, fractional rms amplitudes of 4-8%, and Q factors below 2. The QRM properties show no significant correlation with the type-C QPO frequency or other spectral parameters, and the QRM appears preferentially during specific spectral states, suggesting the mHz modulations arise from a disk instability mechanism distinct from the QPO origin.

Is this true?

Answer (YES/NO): NO